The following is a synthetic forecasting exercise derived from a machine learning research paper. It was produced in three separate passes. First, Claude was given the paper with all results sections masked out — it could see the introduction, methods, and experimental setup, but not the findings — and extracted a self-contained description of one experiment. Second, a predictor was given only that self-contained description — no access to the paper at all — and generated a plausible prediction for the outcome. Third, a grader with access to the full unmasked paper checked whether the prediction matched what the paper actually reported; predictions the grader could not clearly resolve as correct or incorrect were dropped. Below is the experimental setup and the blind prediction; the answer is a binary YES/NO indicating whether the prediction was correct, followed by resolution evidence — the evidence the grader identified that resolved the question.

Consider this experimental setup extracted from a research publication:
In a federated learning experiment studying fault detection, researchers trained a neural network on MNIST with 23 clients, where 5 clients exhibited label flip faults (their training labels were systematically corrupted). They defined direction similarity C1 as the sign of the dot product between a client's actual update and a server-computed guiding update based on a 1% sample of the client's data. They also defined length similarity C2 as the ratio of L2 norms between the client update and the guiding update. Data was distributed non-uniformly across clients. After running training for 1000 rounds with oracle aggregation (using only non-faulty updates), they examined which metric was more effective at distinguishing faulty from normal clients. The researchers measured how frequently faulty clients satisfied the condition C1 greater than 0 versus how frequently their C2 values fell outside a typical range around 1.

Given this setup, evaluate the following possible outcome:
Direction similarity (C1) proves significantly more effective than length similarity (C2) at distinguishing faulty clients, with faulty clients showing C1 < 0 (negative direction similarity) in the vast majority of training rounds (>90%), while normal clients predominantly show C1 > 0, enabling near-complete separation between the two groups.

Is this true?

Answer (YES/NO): YES